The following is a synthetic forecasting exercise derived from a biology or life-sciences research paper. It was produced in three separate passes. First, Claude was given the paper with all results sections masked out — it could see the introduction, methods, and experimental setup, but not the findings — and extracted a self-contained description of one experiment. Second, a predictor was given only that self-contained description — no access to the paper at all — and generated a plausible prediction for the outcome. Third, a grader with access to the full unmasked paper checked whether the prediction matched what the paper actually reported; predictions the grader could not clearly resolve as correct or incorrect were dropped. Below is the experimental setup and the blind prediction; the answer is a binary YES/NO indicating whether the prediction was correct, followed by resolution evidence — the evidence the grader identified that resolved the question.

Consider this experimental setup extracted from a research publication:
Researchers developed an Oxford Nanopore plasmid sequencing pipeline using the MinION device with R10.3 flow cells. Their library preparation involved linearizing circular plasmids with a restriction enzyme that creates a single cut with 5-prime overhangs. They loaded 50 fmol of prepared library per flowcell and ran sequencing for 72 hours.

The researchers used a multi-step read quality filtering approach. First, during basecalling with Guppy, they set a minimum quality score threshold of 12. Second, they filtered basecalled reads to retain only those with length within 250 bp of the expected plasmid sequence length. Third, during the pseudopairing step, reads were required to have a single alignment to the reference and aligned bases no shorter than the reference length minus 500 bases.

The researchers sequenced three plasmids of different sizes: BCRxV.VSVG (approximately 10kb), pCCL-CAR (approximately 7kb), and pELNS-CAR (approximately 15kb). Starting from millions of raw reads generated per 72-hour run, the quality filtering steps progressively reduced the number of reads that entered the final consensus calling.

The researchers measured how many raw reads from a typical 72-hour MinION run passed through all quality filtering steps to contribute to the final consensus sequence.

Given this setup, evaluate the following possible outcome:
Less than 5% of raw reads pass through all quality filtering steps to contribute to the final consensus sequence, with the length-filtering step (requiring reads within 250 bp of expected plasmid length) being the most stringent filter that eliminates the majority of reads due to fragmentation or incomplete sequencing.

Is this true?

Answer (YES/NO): NO